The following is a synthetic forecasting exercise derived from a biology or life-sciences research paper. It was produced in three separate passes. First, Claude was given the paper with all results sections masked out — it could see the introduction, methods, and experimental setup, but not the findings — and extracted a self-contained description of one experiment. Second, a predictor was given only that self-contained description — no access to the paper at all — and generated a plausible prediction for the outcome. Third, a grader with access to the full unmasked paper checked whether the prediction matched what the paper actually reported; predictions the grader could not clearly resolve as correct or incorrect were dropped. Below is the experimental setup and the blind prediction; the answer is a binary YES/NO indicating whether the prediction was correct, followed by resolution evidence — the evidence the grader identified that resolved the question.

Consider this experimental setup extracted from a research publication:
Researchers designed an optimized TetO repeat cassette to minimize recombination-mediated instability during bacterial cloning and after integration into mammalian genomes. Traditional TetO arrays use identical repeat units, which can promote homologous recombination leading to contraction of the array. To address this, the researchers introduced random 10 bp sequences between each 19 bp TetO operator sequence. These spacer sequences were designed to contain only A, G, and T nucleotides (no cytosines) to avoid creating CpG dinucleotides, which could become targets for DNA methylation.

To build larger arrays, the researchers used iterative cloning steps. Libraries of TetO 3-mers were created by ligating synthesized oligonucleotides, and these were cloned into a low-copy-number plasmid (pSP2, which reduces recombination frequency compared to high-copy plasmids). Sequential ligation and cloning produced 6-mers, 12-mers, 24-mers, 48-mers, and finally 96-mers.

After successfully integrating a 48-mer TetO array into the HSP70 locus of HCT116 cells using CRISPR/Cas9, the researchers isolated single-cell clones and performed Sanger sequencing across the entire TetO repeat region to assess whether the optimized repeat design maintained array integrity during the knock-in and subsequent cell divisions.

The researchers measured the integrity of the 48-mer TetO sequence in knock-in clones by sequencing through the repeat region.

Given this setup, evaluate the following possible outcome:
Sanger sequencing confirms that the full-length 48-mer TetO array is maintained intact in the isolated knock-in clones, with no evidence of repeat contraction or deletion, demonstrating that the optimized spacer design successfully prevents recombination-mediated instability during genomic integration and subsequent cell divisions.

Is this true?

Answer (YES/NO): NO